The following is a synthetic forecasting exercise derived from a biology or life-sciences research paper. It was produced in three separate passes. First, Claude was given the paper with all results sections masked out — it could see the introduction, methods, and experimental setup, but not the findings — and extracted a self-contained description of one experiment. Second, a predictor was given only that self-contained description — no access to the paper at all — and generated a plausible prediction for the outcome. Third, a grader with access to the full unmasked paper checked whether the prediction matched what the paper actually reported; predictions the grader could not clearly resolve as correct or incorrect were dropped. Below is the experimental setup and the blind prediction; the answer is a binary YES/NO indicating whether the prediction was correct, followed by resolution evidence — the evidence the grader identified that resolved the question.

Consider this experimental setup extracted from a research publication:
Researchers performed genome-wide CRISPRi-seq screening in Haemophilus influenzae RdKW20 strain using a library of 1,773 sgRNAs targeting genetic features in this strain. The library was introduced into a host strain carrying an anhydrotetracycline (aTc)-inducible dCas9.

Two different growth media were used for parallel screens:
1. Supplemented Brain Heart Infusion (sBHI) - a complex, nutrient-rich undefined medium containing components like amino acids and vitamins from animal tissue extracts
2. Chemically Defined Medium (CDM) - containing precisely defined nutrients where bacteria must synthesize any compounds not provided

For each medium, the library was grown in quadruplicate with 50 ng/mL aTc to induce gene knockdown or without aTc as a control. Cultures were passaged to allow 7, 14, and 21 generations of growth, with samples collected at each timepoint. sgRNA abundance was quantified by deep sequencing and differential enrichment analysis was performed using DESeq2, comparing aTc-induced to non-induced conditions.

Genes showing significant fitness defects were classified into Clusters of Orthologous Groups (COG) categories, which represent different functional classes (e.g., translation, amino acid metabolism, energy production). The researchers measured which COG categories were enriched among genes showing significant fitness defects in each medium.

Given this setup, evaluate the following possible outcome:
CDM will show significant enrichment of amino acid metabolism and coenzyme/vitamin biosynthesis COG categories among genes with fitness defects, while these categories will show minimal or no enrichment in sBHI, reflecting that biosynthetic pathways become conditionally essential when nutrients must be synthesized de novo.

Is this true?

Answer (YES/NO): NO